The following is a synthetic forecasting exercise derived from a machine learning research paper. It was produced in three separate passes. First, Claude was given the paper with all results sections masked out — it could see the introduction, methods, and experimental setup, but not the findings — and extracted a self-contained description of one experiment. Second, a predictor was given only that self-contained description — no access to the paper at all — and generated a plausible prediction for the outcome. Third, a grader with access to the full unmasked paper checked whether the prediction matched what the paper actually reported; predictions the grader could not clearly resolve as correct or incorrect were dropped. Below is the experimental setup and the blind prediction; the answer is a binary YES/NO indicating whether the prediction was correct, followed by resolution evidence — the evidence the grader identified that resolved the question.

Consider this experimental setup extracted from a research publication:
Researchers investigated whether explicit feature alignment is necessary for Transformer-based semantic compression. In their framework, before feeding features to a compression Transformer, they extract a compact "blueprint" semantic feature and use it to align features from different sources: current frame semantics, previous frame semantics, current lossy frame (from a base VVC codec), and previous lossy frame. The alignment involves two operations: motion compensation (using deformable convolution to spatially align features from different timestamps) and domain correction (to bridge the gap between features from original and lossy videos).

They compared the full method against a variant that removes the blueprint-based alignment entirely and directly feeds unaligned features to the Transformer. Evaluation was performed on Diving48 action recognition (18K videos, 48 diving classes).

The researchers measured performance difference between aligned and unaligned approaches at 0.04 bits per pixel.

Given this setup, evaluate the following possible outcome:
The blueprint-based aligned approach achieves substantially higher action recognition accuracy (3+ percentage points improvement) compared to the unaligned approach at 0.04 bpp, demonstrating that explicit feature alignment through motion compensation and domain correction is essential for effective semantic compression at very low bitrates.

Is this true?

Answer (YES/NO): YES